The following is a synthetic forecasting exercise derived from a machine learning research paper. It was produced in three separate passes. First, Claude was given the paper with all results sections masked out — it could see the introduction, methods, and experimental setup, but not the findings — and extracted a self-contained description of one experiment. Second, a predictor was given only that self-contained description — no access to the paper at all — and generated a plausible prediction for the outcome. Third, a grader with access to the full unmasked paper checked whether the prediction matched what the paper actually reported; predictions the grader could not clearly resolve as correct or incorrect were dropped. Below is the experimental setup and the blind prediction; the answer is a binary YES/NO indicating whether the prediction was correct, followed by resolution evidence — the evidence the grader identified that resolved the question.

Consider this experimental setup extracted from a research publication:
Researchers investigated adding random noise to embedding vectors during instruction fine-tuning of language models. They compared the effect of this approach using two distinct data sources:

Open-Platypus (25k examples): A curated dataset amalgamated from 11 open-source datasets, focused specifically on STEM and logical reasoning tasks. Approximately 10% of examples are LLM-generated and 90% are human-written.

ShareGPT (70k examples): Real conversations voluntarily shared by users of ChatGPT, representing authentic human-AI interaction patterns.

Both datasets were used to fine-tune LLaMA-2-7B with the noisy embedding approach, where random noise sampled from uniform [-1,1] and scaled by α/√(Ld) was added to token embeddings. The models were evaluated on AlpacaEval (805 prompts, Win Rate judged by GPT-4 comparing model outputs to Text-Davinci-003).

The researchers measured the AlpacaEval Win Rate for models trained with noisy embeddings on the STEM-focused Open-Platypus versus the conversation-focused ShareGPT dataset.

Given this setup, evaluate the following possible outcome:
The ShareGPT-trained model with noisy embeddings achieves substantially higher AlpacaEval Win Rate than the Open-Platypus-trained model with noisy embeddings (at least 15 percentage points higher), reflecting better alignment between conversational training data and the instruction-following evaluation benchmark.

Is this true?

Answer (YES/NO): NO